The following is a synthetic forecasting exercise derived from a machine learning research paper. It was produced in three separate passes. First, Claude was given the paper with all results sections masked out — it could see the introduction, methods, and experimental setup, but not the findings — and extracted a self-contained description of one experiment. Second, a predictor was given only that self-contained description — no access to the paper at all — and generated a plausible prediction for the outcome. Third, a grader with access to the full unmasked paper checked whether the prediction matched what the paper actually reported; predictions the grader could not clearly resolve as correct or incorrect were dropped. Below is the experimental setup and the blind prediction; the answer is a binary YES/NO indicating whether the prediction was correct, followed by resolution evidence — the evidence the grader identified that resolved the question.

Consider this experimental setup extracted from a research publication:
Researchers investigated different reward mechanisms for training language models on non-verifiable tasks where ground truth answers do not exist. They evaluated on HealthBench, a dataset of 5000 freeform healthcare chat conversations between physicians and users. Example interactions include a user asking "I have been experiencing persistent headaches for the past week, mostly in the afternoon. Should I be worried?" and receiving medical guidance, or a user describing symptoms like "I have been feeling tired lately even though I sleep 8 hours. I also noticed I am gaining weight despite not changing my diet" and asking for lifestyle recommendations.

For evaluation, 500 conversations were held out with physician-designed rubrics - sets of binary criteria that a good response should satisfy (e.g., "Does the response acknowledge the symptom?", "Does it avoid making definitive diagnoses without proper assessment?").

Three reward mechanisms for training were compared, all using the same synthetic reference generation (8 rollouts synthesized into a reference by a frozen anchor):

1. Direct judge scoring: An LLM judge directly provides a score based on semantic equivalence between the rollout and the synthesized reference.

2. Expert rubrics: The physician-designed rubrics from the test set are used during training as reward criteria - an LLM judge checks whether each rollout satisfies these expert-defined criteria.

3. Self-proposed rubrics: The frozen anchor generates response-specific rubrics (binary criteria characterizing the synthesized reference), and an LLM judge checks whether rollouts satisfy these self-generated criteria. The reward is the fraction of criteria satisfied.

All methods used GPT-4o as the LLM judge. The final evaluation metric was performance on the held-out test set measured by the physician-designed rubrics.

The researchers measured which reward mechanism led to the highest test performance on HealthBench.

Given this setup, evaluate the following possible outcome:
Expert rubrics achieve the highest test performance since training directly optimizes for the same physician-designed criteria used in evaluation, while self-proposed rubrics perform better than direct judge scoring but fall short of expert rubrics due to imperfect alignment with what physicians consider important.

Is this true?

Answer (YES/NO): NO